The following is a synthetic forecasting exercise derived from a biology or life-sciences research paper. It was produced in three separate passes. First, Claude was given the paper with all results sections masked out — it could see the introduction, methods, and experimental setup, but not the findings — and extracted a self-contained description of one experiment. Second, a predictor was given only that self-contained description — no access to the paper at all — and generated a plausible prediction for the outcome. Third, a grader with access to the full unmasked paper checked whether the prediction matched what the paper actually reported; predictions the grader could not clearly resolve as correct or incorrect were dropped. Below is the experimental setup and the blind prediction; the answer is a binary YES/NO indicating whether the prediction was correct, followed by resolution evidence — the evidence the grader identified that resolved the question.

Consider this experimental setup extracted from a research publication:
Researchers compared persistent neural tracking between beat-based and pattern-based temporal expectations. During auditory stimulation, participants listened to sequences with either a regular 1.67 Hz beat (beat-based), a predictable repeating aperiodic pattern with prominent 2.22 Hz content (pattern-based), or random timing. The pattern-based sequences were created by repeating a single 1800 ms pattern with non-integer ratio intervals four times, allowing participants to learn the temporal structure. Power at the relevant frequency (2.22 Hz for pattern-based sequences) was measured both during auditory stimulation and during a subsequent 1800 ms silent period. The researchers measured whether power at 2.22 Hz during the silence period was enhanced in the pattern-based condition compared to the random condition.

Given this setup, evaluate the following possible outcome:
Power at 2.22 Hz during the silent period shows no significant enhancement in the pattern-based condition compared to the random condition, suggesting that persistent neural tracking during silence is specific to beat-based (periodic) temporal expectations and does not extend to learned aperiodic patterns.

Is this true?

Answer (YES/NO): YES